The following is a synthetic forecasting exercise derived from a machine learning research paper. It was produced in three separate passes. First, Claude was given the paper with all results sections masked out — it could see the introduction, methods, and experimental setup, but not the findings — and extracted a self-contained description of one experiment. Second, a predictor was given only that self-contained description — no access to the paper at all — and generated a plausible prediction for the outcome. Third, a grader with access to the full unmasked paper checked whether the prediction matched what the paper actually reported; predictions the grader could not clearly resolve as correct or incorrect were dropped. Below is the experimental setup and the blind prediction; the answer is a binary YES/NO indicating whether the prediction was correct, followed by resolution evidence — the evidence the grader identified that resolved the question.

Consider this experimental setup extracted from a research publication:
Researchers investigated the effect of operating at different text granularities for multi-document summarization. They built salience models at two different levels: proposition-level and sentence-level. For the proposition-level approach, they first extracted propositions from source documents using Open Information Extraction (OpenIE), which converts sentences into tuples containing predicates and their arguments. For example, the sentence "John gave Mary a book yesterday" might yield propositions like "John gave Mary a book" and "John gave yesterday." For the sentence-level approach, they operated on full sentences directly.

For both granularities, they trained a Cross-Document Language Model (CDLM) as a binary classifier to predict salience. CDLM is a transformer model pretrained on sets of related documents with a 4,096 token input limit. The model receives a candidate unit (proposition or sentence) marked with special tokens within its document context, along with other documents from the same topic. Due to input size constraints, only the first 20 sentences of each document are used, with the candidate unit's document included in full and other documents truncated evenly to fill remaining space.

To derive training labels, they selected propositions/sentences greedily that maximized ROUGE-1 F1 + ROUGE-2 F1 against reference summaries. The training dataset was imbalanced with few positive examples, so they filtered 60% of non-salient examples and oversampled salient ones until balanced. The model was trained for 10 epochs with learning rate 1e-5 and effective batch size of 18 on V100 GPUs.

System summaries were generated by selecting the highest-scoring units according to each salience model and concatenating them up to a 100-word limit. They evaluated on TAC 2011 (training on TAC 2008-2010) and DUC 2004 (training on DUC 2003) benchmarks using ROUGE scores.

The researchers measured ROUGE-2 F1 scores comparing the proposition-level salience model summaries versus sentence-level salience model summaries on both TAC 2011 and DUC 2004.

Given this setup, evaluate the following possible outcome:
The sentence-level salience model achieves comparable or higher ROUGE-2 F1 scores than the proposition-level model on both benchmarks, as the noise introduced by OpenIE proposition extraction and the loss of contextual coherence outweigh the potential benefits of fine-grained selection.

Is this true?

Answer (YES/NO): NO